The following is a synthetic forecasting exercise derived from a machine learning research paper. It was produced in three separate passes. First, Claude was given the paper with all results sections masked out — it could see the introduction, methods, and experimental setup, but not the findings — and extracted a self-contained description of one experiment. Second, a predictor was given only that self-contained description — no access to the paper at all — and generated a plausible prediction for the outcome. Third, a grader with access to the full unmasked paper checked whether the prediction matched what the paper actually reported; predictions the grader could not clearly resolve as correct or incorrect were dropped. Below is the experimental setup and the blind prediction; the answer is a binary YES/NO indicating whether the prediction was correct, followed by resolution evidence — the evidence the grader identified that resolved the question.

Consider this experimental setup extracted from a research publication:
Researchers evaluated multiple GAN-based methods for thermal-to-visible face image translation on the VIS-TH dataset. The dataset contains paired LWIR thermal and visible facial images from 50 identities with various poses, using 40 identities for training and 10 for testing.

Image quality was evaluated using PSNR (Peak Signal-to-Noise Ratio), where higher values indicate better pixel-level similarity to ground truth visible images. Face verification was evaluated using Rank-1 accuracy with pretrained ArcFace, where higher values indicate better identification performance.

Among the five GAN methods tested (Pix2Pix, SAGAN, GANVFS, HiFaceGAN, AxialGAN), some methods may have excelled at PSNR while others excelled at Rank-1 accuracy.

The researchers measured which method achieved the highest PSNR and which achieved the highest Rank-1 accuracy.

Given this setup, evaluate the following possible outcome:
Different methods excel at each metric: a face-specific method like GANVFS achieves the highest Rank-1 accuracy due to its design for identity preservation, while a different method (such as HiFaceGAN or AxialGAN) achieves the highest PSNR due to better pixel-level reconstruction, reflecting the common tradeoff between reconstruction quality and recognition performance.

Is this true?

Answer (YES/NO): NO